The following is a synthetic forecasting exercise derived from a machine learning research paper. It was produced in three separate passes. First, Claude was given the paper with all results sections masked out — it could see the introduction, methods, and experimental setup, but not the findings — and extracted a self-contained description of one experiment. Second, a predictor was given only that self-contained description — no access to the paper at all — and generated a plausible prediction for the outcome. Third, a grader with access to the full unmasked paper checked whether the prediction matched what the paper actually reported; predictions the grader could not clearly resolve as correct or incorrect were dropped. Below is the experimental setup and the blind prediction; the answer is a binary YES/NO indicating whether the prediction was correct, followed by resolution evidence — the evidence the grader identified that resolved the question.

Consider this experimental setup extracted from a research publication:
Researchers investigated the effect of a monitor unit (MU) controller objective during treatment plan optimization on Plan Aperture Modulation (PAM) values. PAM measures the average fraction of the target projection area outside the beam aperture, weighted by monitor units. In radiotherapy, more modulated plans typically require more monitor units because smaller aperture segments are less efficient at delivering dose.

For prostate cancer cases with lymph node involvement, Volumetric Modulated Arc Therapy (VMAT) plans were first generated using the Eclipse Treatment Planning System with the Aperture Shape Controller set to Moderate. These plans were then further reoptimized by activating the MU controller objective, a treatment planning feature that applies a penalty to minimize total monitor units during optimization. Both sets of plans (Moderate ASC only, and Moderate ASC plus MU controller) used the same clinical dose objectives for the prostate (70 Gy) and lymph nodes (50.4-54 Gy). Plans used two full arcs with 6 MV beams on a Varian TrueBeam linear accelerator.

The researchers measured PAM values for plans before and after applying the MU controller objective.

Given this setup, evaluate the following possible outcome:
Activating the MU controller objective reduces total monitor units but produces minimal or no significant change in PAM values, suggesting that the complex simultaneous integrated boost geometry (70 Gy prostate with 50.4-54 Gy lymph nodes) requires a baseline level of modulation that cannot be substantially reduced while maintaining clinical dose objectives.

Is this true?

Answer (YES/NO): NO